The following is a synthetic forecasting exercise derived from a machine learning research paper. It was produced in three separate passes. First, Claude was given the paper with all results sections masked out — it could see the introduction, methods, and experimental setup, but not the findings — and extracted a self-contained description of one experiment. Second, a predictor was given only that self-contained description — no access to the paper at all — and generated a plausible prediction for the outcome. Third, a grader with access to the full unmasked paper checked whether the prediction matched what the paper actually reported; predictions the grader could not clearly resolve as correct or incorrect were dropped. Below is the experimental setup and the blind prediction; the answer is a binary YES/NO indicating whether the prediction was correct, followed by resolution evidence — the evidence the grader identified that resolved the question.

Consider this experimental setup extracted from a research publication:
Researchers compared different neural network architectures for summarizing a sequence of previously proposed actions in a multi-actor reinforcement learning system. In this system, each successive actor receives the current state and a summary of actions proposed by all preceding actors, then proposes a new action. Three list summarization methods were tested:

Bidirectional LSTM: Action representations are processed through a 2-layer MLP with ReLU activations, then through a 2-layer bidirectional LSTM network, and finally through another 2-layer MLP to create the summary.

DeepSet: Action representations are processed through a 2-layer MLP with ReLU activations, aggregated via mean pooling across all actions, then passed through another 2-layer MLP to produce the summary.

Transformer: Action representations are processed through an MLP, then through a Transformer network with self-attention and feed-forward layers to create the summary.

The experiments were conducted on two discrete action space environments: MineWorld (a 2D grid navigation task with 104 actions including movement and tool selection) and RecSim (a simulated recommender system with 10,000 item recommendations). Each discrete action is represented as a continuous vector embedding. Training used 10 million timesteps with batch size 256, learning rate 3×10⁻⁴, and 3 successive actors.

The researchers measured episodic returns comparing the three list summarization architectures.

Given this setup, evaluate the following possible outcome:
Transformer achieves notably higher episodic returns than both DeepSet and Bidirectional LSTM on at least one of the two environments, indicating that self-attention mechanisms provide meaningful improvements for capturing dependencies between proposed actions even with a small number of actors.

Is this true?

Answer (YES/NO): NO